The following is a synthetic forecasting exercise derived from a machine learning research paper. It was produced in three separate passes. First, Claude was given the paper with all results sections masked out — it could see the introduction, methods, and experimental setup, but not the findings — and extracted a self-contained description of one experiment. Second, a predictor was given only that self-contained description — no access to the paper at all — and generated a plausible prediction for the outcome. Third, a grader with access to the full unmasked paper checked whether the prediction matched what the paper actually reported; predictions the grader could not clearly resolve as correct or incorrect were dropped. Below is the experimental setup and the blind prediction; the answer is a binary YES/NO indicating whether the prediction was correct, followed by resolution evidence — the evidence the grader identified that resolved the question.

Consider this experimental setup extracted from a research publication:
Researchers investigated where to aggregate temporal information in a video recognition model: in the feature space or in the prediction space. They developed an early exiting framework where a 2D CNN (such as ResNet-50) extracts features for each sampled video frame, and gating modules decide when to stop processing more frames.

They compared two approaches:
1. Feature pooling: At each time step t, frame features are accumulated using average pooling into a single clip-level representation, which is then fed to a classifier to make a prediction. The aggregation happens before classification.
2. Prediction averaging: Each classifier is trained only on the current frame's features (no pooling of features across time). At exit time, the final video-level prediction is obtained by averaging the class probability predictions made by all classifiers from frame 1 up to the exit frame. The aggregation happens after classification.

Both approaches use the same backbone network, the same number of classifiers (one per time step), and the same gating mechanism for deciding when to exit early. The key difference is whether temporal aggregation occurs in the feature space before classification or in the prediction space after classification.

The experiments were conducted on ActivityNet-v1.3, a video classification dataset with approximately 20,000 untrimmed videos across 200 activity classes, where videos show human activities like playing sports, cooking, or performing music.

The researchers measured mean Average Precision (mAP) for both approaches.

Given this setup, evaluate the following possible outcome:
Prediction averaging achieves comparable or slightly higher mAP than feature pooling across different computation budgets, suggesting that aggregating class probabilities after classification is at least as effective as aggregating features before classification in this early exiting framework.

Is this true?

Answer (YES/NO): NO